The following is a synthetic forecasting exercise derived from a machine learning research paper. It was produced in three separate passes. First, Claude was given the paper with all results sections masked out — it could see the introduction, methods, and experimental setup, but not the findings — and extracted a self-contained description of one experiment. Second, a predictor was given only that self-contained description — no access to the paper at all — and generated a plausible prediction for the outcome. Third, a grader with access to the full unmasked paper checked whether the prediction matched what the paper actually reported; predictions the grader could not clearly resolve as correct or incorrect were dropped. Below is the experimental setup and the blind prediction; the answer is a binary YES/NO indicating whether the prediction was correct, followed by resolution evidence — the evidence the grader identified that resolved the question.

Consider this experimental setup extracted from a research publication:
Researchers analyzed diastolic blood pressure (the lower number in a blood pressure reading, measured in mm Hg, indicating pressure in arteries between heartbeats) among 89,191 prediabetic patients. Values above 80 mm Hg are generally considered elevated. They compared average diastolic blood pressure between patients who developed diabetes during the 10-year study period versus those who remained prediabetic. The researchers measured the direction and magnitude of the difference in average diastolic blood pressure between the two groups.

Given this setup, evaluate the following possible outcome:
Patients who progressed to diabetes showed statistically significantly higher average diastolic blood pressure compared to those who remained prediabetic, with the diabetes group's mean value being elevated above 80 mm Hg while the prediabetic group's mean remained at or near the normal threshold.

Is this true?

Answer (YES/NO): NO